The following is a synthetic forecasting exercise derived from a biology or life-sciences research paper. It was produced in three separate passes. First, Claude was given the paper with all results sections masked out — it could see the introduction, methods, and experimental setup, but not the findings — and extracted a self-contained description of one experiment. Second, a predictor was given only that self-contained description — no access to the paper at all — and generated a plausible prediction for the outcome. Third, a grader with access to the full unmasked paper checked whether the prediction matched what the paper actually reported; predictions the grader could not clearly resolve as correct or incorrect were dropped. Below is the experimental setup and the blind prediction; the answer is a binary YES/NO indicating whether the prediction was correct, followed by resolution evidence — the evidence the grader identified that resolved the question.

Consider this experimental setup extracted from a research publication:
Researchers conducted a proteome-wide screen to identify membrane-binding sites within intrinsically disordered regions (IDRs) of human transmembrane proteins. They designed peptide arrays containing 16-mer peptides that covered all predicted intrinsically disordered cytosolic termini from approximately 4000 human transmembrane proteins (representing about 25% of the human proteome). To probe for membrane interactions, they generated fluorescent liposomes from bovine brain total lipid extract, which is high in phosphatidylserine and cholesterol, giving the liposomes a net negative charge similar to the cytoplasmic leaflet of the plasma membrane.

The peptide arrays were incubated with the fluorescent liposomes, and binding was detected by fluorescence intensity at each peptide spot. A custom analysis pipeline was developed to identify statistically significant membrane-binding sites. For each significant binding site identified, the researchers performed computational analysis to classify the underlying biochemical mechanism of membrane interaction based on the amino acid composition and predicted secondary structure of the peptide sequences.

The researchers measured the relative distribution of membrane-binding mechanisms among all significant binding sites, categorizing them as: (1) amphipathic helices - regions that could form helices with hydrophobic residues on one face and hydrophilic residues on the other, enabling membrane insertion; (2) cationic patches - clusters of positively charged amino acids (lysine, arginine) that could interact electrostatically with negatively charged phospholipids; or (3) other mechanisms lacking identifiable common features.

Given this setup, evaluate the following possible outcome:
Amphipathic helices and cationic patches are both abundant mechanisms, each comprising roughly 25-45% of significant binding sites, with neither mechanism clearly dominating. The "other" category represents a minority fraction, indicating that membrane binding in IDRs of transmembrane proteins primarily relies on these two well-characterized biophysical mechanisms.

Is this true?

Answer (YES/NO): NO